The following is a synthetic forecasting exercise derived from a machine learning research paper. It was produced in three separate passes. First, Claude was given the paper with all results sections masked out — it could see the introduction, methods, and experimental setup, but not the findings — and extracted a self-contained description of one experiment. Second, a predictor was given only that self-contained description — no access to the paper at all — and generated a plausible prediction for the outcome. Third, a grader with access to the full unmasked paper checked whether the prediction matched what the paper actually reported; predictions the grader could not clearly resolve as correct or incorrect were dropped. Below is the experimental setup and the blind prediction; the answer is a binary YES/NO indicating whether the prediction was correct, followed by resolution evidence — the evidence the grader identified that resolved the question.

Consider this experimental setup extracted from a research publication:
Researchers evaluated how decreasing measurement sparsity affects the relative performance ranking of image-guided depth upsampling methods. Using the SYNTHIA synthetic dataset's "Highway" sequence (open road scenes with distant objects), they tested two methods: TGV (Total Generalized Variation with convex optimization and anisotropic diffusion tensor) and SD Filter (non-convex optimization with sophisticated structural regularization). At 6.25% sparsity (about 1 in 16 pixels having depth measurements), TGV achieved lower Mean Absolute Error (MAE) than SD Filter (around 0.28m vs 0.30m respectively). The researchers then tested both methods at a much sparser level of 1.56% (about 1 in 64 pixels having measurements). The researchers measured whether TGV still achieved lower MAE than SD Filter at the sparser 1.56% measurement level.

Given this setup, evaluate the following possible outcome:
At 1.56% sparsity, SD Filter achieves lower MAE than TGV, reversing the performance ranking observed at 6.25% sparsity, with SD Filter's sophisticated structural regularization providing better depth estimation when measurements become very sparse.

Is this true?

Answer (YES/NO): YES